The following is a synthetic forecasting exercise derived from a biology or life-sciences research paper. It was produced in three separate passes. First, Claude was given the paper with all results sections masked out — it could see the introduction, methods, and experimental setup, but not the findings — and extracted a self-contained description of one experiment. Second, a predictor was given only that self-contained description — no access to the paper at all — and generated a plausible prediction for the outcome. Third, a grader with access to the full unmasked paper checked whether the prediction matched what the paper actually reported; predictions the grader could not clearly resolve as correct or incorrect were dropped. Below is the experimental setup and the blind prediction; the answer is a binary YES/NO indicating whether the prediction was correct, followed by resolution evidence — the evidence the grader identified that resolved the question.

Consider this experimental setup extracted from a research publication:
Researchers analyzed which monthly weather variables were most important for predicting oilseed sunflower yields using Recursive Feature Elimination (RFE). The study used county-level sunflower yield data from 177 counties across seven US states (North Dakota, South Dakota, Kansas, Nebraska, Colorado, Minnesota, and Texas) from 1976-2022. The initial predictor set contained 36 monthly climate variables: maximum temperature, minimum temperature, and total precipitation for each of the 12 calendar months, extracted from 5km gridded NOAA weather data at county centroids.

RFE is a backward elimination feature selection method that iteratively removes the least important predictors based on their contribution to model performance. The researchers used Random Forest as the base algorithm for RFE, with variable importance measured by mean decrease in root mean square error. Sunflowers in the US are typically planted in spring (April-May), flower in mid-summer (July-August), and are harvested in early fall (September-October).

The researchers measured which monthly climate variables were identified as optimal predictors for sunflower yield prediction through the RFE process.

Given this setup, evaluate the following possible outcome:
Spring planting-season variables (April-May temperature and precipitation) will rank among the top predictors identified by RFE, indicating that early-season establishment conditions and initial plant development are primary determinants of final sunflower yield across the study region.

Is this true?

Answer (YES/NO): NO